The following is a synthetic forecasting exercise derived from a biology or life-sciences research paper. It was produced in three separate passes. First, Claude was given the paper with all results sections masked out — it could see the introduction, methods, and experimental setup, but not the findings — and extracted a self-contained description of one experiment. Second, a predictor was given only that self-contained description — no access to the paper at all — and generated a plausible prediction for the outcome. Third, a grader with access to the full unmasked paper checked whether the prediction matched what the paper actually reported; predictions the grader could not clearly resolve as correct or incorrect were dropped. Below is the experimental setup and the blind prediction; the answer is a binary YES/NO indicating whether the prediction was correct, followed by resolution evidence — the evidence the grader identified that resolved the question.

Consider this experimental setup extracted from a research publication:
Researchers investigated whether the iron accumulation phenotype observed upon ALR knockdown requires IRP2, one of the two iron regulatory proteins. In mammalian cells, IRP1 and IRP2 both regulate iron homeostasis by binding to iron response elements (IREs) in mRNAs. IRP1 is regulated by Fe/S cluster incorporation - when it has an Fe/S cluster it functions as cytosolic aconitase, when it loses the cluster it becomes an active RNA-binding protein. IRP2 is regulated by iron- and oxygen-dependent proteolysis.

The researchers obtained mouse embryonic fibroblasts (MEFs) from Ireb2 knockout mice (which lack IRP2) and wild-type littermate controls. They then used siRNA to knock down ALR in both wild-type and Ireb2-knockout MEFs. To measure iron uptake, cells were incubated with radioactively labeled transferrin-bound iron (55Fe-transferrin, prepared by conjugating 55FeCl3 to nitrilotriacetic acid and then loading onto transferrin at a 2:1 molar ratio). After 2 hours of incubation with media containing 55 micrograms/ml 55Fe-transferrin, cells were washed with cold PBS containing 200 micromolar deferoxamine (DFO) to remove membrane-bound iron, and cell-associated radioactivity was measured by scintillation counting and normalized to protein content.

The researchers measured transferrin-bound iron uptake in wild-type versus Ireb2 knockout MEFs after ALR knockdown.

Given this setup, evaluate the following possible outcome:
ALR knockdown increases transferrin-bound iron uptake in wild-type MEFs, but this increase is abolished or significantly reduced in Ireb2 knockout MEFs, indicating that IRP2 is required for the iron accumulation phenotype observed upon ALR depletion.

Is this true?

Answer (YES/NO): NO